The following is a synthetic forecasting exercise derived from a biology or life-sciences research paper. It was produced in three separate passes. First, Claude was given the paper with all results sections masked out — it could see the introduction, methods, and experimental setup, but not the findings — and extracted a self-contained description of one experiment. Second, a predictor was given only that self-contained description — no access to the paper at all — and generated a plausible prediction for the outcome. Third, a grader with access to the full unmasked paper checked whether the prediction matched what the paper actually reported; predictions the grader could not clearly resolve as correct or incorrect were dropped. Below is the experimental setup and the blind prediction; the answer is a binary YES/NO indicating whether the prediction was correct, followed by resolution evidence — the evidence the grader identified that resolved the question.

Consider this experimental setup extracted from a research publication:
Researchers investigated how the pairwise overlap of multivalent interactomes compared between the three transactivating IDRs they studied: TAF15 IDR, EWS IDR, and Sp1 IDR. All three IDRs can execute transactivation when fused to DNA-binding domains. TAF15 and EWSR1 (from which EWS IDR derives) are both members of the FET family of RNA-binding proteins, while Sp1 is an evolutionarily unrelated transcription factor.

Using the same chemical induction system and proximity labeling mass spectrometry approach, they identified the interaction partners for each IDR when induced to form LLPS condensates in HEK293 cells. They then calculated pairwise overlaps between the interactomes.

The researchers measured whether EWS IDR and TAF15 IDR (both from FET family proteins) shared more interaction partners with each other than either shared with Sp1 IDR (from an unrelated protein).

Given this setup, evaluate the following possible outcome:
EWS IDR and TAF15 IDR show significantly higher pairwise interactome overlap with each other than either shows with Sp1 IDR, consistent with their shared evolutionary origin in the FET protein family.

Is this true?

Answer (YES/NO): YES